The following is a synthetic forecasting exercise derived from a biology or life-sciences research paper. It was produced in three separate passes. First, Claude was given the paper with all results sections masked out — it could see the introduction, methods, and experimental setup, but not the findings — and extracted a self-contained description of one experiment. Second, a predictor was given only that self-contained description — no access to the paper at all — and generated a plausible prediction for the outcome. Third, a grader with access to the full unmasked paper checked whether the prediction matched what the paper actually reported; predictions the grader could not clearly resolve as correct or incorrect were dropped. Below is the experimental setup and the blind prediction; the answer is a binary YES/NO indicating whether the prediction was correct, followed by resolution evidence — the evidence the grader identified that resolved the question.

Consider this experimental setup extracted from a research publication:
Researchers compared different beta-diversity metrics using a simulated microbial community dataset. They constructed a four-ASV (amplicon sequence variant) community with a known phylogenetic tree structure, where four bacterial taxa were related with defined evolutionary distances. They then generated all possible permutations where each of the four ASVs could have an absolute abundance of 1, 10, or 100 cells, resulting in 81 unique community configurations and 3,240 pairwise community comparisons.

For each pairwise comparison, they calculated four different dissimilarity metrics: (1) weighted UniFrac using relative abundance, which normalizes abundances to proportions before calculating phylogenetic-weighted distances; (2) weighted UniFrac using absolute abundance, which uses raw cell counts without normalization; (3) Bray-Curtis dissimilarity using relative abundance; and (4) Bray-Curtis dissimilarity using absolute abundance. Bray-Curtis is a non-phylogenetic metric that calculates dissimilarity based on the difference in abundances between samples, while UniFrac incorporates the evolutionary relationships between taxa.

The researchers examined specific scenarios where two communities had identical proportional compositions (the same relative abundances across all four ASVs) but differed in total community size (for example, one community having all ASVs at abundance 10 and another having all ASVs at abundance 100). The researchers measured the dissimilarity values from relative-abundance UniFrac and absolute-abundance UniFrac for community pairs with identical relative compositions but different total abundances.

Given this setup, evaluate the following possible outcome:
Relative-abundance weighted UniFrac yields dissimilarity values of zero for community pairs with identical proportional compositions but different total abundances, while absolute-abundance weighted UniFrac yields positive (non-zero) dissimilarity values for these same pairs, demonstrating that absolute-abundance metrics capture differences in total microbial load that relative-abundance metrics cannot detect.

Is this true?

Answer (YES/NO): YES